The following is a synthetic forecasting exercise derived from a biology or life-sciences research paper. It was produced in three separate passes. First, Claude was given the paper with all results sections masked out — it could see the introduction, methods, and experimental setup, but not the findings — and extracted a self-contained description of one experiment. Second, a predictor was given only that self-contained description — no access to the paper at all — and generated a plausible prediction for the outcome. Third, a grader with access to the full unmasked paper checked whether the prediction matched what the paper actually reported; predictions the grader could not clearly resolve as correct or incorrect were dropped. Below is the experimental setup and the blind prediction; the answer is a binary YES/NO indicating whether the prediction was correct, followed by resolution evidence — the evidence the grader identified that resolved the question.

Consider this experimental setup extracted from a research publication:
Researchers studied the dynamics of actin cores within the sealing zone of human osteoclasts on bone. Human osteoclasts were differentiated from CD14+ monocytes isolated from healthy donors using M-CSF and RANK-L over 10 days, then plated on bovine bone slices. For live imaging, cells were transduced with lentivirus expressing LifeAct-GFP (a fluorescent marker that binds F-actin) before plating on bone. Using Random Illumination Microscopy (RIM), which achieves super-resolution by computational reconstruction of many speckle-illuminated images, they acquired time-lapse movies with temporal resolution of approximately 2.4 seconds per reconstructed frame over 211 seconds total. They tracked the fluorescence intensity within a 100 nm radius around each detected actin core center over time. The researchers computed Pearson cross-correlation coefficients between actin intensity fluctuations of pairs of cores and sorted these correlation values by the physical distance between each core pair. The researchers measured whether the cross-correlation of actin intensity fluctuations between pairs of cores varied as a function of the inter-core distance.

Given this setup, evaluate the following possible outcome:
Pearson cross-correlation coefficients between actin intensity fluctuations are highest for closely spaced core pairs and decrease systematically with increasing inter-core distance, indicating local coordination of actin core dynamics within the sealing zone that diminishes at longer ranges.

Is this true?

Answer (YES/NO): YES